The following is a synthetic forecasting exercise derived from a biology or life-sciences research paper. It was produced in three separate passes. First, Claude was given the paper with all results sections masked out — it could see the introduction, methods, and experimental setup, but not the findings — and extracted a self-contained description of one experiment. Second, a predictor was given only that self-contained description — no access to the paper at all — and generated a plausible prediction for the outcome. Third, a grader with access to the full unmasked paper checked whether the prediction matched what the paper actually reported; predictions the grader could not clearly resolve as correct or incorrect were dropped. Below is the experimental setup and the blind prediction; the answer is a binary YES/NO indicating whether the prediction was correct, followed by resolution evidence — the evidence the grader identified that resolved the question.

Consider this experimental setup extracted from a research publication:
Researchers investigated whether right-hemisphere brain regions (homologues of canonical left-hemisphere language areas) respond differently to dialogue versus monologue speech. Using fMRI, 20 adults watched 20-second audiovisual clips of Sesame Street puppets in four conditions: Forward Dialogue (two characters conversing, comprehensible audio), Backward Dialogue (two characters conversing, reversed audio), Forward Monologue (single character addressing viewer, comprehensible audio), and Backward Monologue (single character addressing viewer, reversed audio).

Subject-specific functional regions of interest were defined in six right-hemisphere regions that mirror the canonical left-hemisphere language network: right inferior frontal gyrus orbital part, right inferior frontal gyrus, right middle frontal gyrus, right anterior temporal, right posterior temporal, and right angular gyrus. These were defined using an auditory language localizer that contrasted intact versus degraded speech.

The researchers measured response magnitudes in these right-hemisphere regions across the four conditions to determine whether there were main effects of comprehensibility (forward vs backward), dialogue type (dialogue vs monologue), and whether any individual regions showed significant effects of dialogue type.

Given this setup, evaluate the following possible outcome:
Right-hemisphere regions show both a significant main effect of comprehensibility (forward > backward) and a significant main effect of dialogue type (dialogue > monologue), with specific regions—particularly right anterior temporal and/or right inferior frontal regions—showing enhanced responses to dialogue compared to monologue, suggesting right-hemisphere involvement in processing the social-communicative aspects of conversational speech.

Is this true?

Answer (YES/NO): YES